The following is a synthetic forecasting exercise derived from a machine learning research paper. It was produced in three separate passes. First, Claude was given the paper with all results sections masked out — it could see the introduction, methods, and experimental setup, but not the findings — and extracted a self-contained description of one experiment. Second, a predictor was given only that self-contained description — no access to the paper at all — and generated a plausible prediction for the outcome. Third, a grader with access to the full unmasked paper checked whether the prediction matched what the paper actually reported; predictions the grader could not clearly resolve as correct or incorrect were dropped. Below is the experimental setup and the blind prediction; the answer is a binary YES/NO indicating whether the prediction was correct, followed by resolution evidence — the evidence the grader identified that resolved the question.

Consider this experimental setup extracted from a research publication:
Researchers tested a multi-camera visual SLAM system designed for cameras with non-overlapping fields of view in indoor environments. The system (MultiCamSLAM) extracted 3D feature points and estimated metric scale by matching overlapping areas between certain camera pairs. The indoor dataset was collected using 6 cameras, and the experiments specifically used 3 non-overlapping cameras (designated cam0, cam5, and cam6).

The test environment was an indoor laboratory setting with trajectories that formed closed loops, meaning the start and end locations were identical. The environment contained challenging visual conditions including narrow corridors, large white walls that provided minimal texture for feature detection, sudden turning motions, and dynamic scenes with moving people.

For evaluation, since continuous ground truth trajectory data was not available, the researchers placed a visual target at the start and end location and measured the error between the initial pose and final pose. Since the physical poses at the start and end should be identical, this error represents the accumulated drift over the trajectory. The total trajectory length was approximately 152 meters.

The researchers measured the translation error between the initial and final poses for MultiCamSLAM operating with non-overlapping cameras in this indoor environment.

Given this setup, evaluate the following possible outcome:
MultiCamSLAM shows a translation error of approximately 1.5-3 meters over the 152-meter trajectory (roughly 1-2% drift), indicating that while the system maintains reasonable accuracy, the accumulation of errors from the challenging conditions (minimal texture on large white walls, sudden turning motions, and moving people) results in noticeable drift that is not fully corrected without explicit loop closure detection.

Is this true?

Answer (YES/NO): NO